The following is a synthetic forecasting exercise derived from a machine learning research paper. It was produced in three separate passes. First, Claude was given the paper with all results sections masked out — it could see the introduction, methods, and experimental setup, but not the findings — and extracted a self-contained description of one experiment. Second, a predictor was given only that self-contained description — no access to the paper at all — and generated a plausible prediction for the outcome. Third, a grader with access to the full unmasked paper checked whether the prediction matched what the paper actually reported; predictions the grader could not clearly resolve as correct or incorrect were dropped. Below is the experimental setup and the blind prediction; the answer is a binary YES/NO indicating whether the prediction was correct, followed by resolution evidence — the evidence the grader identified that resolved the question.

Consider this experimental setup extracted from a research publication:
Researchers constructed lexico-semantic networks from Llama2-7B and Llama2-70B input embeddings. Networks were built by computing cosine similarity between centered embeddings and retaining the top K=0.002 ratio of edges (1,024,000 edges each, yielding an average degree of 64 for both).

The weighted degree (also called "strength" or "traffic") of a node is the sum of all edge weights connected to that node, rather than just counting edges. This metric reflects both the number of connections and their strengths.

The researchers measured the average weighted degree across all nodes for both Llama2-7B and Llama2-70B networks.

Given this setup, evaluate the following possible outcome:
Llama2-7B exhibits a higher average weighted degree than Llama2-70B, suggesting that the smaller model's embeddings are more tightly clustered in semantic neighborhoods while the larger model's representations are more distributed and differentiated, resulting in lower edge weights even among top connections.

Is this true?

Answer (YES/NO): NO